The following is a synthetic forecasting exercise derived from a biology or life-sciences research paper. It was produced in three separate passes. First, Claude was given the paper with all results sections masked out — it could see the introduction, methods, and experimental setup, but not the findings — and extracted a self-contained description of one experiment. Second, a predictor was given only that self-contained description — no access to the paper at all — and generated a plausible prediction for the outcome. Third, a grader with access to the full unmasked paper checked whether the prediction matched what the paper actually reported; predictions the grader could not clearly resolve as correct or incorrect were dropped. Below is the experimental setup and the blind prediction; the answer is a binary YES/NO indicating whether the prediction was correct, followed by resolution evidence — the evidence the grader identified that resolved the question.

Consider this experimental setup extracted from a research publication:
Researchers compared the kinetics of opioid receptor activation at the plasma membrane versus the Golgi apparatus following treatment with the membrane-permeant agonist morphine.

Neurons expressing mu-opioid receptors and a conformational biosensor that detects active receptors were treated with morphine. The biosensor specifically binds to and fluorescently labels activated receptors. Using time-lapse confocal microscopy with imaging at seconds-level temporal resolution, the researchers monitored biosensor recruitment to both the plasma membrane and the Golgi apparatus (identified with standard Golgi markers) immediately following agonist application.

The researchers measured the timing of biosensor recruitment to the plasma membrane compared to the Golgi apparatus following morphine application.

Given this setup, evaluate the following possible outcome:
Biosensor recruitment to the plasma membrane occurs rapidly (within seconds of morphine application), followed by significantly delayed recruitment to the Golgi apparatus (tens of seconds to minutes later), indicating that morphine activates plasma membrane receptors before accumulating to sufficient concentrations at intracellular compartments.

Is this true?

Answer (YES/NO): NO